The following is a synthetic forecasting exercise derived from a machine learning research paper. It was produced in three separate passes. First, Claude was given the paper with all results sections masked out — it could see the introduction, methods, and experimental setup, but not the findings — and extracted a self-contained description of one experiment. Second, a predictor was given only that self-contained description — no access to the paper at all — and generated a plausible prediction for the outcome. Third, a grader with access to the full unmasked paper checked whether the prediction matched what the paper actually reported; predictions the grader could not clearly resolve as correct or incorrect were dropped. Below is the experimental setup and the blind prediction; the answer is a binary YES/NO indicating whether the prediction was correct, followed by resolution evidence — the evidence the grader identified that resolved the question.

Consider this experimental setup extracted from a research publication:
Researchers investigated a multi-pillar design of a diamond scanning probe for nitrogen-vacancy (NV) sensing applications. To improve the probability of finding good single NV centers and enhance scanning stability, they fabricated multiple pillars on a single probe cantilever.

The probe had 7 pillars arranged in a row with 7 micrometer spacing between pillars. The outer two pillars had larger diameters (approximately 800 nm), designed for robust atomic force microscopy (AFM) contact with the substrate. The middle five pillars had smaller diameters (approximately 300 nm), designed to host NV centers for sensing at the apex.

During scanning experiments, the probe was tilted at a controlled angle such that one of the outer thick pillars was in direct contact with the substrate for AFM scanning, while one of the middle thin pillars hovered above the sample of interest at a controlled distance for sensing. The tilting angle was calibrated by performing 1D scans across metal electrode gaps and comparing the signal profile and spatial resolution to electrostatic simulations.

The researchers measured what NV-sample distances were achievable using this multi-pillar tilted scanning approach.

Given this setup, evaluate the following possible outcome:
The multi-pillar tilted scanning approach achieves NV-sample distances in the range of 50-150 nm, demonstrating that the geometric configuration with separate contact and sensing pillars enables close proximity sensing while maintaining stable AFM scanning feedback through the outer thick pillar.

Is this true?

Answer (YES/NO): NO